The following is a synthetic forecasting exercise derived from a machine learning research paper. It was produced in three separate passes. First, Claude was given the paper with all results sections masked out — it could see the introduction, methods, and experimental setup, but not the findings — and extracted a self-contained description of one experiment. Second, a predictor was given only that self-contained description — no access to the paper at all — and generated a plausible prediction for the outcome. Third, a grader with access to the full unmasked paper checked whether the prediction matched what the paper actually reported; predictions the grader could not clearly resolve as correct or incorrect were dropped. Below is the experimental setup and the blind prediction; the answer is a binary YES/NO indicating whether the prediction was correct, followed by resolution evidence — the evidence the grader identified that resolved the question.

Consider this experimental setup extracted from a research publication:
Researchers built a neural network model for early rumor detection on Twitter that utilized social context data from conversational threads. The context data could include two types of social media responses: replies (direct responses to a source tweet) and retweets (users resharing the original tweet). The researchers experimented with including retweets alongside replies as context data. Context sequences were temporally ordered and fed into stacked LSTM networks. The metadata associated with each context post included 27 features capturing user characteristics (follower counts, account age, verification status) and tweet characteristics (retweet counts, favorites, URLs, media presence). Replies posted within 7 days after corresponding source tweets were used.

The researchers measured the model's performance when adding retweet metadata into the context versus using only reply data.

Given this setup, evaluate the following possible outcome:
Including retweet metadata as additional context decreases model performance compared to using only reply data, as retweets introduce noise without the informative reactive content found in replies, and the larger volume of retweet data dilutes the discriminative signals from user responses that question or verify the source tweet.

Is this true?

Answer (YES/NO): YES